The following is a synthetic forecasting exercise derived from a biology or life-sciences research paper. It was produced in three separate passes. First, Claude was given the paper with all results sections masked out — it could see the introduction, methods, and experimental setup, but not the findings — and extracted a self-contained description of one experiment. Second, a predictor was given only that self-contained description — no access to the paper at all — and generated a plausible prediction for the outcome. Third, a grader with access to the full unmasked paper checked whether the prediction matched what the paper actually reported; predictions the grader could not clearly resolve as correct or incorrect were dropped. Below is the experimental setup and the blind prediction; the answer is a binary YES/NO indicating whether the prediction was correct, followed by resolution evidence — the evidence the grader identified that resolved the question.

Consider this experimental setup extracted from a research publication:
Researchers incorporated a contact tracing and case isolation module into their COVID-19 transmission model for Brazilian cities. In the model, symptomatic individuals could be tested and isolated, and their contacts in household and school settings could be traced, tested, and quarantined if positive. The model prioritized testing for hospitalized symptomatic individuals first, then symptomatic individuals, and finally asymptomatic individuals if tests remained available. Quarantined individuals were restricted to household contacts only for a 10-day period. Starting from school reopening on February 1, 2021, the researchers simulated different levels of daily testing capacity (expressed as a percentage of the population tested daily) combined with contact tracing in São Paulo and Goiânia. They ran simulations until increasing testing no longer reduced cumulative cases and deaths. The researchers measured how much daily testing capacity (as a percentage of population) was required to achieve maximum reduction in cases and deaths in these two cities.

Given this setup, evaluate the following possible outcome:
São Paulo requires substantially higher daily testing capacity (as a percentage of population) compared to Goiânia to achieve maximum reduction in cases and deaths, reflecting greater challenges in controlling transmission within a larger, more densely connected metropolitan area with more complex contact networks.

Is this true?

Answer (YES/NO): NO